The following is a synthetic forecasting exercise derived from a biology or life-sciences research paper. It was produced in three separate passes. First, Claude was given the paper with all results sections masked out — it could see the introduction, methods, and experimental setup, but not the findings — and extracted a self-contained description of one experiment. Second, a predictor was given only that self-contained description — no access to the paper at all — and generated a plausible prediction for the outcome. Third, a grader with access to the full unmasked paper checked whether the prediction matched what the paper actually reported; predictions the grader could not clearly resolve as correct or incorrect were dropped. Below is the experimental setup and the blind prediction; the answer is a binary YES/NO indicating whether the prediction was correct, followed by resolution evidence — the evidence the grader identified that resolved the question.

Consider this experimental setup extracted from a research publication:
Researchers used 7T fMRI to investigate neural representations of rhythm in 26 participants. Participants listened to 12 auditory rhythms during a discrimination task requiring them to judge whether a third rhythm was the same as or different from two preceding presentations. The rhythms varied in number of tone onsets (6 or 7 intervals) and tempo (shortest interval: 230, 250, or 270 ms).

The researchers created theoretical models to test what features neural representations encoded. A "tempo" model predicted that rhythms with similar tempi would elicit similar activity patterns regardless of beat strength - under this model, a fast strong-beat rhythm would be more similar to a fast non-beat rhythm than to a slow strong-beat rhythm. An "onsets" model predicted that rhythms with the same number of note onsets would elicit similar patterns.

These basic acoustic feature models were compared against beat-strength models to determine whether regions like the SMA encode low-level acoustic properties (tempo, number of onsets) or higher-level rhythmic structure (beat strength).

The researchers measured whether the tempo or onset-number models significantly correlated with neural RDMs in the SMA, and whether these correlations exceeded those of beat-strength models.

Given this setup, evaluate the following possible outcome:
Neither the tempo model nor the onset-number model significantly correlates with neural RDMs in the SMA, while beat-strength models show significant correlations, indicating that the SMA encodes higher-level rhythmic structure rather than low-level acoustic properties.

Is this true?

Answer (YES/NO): YES